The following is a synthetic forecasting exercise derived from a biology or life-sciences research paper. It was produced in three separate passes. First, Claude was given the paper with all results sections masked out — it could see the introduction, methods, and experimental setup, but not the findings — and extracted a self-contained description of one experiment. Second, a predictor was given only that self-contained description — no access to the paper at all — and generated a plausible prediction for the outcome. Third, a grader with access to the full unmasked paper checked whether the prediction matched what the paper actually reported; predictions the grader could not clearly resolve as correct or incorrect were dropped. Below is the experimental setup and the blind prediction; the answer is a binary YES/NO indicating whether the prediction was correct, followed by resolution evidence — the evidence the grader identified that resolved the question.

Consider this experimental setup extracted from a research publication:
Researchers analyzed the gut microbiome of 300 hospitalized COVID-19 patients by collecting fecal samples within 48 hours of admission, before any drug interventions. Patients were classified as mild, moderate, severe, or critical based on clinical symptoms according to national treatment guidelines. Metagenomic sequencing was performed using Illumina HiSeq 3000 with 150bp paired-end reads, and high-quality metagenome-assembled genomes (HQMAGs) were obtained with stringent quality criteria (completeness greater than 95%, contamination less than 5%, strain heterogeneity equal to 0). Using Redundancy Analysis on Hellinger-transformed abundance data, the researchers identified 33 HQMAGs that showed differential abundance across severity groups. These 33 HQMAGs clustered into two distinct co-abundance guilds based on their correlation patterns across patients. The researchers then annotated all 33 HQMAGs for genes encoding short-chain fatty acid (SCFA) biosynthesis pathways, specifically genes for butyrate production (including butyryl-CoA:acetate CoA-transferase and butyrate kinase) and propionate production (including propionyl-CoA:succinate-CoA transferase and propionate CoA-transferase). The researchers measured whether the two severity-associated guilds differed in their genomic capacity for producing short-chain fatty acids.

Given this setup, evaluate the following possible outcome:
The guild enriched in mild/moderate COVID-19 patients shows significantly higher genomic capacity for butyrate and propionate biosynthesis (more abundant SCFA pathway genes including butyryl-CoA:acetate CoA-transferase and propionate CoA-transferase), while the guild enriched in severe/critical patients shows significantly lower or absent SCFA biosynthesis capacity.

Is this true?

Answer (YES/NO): NO